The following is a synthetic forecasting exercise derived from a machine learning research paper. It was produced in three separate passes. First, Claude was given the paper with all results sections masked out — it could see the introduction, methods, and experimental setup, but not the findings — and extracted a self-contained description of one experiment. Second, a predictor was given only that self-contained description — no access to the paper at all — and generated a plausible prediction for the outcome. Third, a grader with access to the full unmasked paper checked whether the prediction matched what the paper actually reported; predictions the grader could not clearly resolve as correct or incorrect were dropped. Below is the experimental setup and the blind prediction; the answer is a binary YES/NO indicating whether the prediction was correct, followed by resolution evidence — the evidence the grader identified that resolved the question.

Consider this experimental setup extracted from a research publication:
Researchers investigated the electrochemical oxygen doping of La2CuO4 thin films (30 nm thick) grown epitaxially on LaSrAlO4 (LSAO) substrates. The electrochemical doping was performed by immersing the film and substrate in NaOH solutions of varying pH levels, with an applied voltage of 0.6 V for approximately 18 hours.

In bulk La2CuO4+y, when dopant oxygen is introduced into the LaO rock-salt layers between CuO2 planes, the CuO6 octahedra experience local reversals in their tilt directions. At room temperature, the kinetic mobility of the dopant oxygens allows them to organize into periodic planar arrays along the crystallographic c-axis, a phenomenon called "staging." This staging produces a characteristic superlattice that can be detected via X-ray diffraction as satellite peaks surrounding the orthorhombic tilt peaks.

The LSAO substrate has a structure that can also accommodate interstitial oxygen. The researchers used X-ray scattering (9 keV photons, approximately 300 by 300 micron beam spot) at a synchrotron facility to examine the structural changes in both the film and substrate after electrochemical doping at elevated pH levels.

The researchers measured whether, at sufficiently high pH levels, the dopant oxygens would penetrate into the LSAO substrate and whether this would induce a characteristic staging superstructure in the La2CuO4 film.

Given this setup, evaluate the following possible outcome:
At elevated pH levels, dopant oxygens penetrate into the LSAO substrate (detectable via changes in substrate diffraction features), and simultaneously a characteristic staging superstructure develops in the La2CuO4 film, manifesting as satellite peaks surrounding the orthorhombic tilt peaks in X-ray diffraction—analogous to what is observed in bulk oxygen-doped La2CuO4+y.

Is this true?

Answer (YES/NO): YES